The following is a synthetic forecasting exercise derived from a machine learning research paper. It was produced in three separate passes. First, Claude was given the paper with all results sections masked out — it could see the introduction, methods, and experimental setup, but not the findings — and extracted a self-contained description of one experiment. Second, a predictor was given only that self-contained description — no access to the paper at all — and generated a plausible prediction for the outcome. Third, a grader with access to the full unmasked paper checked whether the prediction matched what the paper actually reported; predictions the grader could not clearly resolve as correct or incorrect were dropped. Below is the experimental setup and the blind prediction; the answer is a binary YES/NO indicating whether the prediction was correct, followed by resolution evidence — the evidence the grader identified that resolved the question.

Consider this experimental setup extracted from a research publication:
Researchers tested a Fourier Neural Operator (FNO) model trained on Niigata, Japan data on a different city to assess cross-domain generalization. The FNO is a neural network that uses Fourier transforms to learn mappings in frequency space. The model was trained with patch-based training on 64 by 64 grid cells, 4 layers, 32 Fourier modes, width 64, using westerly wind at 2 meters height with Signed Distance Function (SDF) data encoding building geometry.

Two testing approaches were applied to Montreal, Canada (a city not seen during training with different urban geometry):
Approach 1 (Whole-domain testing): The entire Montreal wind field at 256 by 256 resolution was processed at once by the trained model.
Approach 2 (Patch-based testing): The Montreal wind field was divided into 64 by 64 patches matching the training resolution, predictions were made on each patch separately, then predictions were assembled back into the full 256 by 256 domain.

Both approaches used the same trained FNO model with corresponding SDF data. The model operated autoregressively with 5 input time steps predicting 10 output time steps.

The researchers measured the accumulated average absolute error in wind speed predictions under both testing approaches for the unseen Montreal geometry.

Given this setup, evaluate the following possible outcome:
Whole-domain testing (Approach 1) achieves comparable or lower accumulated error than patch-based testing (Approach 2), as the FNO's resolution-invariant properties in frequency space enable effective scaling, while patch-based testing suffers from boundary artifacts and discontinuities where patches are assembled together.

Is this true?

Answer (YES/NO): NO